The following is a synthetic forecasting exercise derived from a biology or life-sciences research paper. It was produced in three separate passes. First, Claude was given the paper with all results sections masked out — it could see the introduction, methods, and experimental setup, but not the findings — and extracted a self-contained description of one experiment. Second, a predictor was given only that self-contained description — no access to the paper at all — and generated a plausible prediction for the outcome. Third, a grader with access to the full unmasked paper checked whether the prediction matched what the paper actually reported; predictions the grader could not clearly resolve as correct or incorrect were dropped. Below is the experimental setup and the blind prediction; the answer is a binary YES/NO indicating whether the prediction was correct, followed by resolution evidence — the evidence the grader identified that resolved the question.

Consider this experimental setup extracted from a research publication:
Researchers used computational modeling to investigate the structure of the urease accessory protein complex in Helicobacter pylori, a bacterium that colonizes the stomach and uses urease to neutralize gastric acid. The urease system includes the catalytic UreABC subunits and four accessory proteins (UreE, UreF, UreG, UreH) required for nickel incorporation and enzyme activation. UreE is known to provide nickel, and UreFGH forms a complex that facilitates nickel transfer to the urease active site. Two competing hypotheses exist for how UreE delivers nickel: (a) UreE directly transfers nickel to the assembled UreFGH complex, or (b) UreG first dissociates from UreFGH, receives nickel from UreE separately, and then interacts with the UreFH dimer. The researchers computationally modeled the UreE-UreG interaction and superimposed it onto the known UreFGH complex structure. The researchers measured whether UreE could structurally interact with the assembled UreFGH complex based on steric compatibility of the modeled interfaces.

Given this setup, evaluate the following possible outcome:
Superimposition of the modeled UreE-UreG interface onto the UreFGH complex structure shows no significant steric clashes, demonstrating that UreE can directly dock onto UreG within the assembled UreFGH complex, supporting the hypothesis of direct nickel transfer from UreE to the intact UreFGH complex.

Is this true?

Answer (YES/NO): NO